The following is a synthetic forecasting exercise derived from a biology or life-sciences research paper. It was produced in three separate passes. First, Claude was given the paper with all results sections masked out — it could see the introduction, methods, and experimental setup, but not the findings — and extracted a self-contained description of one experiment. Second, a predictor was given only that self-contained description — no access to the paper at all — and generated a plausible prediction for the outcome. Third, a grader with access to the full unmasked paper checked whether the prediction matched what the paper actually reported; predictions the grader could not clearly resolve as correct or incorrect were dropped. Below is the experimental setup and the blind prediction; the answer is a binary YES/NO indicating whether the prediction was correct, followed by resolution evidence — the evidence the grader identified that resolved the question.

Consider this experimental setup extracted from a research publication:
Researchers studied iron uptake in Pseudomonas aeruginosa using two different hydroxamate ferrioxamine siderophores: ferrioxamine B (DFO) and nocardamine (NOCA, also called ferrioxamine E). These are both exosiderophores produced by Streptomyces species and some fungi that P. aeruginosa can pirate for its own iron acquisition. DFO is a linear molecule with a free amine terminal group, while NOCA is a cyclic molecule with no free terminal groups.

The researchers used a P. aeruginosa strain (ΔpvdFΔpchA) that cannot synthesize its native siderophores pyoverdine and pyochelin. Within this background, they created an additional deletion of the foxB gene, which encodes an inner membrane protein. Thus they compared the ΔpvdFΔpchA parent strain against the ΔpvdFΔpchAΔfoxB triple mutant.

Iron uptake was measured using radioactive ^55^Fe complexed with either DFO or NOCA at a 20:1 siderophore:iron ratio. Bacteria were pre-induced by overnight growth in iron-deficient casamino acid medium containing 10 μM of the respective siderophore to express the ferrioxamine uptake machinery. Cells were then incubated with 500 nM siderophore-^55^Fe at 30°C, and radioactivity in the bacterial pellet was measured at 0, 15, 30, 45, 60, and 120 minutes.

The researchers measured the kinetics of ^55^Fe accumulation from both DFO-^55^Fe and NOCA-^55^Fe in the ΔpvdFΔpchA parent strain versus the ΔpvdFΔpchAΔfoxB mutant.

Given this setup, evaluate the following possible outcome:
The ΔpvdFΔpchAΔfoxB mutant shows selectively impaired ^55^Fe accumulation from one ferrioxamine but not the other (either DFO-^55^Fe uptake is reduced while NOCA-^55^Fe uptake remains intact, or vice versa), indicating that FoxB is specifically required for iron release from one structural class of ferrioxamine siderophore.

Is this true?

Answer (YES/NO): YES